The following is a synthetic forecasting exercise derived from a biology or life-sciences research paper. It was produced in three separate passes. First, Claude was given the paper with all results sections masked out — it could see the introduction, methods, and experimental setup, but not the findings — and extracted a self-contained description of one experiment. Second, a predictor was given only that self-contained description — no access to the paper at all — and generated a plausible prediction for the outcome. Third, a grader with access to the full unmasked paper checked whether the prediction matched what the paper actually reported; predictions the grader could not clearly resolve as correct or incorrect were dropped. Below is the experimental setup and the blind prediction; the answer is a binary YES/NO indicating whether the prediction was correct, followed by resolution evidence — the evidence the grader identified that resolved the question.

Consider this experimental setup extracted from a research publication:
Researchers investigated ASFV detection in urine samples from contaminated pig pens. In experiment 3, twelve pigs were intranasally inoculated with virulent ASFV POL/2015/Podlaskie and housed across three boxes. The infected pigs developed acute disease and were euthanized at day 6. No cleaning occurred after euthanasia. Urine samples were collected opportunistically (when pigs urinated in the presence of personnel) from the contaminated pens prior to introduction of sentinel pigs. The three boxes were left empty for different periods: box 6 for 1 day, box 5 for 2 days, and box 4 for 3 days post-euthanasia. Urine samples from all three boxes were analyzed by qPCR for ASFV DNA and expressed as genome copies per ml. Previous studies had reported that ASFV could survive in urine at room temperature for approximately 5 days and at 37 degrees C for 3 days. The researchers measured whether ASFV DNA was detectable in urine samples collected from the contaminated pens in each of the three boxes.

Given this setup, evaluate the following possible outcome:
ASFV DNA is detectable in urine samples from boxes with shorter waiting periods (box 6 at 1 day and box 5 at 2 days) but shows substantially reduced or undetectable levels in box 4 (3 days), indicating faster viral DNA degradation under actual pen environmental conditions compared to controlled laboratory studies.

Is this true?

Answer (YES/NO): NO